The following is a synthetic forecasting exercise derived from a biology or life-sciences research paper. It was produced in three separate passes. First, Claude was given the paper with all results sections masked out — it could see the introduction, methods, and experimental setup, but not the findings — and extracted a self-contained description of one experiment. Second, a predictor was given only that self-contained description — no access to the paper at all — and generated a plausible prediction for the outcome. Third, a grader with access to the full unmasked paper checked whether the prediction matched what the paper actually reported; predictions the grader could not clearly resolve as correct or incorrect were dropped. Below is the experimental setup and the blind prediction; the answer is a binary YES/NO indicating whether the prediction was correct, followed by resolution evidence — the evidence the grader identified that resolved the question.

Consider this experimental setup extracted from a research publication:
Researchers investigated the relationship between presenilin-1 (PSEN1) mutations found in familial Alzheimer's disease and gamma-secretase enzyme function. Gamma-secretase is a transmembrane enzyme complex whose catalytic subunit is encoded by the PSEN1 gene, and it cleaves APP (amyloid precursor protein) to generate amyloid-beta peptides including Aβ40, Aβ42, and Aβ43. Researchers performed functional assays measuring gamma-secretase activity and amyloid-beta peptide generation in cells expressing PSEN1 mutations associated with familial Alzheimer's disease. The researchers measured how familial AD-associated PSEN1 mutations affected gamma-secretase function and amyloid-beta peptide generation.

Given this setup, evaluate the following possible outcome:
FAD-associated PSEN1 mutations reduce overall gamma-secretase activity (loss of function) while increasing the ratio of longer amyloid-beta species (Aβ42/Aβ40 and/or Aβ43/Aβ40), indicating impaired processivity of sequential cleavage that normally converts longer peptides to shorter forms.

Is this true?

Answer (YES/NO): NO